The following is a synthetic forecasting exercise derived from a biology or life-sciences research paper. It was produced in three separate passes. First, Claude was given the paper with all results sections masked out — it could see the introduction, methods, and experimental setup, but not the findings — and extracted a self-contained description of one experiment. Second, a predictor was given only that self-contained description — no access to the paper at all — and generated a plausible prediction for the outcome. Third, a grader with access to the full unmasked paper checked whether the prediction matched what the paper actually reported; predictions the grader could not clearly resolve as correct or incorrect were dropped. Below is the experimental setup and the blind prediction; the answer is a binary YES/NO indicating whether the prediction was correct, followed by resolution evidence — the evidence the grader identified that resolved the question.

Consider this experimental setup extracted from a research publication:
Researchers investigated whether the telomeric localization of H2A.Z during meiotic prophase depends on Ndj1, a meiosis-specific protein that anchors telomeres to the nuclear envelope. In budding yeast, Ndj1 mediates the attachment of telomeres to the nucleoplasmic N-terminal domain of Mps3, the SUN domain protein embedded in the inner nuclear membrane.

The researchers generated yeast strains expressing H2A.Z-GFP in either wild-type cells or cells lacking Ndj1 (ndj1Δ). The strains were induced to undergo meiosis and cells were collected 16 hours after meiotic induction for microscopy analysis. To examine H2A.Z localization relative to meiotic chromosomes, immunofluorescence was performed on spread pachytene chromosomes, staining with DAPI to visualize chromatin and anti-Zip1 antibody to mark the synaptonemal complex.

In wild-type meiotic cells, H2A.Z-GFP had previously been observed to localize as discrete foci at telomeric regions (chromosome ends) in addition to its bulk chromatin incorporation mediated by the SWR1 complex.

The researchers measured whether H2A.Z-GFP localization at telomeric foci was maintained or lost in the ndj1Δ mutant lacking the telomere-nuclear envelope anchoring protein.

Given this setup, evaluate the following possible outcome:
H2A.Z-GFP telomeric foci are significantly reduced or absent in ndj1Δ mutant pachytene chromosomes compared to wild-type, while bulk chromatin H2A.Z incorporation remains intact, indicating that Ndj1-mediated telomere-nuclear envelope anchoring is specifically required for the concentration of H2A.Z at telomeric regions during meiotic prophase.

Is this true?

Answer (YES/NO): NO